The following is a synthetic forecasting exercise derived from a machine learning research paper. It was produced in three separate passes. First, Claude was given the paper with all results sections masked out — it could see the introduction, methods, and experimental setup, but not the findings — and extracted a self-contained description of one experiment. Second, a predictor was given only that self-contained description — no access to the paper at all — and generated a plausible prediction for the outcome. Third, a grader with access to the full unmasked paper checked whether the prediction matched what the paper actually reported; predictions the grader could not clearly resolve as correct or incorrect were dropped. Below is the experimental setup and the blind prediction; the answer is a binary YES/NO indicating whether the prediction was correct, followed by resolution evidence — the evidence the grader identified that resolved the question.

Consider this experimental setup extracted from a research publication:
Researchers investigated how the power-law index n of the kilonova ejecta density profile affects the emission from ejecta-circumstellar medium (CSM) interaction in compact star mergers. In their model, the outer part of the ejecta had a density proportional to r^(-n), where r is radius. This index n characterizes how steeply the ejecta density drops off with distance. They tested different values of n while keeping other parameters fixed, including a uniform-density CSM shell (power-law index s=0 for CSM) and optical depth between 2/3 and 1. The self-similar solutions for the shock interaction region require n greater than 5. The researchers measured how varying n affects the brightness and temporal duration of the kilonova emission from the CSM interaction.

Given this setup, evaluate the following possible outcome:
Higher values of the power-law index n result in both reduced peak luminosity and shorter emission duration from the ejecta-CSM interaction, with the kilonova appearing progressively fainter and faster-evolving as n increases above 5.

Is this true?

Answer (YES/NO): YES